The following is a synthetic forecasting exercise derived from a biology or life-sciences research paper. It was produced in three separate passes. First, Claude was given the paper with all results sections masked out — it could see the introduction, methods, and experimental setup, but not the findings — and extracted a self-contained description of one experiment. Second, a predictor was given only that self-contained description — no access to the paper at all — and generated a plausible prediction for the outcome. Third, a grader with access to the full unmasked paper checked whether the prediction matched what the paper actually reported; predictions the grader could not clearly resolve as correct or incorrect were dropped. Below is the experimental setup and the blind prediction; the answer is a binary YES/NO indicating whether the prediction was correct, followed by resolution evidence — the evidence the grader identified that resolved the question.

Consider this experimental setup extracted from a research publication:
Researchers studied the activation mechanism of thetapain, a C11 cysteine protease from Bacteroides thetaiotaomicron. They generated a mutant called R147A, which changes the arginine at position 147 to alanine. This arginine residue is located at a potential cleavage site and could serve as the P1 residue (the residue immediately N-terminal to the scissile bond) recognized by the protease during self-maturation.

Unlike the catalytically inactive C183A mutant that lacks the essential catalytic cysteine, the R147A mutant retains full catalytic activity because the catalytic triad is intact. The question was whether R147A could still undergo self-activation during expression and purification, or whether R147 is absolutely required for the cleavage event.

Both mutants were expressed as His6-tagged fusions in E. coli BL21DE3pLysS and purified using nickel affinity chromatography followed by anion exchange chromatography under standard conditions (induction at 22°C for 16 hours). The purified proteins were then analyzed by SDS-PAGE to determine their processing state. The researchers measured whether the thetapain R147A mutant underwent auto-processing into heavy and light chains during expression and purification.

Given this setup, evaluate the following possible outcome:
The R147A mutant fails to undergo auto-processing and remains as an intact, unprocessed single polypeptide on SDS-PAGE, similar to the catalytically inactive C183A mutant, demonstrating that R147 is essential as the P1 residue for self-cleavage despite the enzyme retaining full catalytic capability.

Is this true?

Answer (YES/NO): YES